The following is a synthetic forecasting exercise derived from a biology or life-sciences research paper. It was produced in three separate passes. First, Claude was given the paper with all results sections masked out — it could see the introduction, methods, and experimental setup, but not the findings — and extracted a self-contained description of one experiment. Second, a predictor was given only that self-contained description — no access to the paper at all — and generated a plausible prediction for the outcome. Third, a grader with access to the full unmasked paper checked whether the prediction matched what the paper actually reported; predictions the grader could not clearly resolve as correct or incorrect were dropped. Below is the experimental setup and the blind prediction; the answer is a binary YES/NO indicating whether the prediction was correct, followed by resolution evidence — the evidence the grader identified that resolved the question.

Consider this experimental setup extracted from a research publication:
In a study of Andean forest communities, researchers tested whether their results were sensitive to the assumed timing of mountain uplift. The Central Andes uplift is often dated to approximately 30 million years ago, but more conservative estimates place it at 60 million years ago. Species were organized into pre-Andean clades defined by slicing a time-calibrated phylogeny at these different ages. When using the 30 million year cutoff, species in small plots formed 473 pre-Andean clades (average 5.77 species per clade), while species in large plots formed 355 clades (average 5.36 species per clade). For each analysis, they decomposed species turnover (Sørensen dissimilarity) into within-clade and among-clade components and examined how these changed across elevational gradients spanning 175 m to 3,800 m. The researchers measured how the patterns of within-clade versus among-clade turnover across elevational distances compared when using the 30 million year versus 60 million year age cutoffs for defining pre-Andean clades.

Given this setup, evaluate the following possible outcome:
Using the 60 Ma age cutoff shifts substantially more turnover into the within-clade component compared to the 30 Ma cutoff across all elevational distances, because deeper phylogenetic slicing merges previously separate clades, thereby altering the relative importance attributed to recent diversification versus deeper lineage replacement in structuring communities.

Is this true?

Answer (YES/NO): NO